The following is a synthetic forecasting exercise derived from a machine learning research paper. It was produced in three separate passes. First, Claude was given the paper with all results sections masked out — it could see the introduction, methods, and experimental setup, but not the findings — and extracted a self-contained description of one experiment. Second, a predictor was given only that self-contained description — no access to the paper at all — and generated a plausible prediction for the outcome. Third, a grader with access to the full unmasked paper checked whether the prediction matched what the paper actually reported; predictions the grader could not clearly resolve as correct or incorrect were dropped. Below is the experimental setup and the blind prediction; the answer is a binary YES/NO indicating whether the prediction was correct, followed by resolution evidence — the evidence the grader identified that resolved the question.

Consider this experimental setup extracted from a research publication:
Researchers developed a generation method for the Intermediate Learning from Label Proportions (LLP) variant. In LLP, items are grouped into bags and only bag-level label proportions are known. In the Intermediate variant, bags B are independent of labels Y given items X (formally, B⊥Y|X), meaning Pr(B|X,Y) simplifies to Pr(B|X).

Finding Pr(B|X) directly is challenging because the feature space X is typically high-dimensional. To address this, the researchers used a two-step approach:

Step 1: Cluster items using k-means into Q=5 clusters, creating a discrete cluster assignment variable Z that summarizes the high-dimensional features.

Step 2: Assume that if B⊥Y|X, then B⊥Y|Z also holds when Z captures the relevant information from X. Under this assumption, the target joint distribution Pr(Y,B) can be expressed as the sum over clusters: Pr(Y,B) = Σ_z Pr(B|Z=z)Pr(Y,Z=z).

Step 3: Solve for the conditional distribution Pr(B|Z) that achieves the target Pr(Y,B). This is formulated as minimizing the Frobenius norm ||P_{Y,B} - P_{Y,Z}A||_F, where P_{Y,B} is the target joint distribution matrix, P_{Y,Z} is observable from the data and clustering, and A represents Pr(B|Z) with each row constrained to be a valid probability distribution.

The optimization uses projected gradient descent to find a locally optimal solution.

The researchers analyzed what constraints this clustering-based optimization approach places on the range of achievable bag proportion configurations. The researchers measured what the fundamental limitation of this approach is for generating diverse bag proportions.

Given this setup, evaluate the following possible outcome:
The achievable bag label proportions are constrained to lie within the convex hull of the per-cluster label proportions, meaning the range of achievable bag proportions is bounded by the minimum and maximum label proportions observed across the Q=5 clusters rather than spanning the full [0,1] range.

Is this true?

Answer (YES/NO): YES